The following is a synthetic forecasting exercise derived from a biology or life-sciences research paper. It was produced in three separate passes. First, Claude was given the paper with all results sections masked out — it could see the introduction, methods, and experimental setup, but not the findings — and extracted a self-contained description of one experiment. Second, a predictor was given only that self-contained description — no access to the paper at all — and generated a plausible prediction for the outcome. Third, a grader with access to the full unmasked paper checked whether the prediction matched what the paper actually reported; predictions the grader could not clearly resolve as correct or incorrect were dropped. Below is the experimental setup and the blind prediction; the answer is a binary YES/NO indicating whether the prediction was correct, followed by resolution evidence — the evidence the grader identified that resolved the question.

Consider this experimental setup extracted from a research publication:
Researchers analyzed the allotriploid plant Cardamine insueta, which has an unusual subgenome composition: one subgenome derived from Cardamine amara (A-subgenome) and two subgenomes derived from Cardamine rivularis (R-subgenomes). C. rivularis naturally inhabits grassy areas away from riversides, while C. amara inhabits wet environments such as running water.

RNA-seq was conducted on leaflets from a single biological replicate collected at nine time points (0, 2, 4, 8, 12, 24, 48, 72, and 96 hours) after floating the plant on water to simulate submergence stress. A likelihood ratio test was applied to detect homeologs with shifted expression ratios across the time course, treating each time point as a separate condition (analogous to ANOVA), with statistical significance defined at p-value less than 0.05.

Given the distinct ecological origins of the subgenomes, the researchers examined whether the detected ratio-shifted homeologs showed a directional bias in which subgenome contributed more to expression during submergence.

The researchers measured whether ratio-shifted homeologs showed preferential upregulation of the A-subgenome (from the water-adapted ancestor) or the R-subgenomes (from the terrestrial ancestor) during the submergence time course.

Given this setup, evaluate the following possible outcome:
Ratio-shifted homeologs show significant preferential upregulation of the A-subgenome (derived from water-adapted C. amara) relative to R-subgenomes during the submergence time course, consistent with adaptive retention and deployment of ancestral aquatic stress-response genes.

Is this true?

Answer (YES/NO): NO